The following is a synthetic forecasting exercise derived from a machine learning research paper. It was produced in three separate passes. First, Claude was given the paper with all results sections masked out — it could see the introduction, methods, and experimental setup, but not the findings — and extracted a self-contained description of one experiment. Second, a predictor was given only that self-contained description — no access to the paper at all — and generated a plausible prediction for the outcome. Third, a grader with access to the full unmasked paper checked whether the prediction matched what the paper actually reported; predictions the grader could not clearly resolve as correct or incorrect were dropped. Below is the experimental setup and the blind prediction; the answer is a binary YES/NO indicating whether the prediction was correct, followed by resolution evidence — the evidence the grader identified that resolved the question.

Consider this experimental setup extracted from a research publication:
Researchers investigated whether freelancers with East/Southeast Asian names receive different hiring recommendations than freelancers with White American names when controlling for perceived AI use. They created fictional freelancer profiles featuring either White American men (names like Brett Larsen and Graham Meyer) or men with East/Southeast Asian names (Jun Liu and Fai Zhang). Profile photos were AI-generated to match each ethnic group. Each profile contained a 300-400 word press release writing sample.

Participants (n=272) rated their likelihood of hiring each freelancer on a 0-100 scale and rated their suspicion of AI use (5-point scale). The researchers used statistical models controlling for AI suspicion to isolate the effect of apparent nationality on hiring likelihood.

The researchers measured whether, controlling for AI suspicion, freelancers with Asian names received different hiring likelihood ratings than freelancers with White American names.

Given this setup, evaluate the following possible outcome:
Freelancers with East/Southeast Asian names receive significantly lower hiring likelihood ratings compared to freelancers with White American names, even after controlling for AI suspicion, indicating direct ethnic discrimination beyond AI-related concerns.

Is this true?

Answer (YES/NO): NO